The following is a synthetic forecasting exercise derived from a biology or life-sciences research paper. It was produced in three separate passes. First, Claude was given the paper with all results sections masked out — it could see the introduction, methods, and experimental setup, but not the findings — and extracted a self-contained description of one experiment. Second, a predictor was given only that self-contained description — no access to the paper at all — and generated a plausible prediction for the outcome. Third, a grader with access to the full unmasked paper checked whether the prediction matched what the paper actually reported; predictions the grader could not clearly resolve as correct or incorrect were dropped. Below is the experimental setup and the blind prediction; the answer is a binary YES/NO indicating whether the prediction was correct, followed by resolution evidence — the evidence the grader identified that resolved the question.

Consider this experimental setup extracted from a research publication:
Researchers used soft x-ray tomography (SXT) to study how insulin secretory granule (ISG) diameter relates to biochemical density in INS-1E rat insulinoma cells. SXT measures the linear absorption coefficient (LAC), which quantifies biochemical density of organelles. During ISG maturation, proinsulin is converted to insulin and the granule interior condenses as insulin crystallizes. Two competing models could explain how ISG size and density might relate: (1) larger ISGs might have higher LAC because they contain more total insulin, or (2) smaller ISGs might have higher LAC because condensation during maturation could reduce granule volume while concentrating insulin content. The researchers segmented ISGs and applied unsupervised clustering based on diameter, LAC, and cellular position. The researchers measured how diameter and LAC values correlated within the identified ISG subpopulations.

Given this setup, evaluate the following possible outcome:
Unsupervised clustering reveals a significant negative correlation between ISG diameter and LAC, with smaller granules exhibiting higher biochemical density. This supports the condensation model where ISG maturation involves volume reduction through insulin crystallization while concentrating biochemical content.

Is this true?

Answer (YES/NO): NO